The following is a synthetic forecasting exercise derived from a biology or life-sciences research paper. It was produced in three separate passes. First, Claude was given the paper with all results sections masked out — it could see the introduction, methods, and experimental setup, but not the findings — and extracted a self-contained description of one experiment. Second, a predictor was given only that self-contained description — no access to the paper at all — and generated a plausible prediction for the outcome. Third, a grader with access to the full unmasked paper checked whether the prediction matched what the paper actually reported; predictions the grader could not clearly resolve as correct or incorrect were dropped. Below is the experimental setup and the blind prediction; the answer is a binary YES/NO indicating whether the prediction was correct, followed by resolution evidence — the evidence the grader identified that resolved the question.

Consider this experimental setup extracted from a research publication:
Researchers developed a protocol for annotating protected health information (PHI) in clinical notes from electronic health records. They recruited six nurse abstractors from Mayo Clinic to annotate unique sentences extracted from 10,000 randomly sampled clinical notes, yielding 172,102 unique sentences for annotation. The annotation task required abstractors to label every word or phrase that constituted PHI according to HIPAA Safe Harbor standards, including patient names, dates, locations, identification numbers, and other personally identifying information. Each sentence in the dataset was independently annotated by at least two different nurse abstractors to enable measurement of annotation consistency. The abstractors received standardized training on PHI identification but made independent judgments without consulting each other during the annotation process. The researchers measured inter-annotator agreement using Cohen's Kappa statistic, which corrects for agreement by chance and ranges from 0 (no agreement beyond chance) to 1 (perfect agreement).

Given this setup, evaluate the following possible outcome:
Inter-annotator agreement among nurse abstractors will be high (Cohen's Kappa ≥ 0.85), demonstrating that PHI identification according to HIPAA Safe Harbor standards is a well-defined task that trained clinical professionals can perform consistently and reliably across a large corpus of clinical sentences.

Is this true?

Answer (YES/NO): YES